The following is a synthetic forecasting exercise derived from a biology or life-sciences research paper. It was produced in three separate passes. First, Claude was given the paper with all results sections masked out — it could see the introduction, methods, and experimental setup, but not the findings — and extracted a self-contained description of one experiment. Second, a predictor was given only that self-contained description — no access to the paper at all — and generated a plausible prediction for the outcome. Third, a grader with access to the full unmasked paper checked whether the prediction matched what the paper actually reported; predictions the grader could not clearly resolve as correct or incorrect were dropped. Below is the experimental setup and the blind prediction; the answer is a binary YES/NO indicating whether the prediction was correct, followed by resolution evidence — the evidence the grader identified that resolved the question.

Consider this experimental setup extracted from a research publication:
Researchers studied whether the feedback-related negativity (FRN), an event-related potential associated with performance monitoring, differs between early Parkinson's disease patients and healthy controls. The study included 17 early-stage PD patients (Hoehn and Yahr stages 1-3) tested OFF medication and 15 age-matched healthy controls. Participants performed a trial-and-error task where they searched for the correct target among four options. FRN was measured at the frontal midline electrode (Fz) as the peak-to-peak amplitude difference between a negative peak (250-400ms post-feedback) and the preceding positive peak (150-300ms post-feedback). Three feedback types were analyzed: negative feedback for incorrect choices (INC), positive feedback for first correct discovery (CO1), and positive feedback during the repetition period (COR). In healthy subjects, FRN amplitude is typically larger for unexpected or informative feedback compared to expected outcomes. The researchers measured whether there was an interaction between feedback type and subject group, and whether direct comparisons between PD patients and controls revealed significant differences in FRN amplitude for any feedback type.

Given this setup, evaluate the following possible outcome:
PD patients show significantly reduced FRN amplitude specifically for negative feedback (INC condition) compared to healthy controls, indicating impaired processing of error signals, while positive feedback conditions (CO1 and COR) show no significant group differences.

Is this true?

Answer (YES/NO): NO